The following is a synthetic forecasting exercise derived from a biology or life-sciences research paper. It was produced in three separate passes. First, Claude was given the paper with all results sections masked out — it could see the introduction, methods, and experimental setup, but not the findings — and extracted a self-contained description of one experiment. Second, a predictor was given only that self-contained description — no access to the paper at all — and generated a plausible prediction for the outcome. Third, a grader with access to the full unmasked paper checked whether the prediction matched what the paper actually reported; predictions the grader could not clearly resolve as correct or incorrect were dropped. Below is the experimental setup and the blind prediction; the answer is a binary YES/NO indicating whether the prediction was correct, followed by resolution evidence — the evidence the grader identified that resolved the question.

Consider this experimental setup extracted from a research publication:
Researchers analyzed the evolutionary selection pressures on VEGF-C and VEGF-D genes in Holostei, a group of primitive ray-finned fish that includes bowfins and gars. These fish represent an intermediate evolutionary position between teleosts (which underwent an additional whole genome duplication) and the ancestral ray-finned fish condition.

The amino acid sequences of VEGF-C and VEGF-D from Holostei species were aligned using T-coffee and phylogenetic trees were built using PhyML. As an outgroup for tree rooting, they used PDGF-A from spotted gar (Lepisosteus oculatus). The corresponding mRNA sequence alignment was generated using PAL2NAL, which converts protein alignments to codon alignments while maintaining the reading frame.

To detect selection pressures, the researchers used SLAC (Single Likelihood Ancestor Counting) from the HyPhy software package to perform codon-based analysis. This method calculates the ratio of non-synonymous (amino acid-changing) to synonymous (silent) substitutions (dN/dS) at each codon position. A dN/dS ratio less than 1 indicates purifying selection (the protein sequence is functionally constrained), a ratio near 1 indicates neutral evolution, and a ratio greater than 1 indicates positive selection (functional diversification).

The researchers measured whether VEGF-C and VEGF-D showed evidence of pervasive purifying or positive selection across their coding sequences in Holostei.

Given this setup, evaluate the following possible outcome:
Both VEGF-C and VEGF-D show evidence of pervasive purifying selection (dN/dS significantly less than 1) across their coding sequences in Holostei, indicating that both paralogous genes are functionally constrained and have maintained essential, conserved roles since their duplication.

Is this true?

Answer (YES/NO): YES